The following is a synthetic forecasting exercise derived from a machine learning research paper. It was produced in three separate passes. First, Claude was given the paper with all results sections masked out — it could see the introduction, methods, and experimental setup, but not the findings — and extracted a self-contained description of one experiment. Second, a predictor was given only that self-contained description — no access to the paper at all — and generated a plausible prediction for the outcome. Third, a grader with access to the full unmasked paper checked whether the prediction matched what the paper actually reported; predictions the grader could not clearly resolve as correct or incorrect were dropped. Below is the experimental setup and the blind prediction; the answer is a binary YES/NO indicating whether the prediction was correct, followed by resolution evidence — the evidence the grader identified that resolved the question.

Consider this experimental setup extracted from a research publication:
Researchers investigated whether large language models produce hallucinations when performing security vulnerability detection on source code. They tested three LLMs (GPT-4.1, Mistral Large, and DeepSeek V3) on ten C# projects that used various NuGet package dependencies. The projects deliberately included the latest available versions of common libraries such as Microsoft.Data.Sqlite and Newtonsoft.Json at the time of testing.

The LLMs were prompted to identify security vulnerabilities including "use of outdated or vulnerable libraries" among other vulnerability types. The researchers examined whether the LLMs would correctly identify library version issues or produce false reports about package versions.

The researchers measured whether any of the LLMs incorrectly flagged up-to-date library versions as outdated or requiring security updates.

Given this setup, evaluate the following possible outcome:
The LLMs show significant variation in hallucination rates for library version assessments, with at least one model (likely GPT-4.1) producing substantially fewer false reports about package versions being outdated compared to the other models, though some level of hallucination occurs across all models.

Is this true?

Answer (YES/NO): NO